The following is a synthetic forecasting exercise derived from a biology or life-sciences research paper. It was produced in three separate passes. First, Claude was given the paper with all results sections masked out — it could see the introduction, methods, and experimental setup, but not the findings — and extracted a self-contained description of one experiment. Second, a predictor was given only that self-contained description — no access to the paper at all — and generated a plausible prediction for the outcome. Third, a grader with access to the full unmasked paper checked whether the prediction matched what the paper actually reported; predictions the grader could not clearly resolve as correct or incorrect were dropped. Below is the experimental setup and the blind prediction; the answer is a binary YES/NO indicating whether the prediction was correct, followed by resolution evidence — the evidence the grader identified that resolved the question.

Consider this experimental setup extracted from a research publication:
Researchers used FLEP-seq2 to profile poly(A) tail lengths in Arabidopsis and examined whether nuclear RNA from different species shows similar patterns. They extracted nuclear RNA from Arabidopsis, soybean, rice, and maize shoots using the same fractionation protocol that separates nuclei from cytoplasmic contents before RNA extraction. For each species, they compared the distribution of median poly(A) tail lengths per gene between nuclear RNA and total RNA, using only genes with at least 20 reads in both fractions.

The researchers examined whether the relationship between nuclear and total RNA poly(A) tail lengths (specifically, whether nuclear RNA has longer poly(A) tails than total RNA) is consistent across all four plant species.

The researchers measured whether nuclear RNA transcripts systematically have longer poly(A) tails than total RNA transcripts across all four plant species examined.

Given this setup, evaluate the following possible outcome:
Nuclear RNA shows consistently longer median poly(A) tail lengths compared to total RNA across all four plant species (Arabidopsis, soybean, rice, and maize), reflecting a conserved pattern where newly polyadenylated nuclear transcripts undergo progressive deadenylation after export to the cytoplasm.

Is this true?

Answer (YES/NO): YES